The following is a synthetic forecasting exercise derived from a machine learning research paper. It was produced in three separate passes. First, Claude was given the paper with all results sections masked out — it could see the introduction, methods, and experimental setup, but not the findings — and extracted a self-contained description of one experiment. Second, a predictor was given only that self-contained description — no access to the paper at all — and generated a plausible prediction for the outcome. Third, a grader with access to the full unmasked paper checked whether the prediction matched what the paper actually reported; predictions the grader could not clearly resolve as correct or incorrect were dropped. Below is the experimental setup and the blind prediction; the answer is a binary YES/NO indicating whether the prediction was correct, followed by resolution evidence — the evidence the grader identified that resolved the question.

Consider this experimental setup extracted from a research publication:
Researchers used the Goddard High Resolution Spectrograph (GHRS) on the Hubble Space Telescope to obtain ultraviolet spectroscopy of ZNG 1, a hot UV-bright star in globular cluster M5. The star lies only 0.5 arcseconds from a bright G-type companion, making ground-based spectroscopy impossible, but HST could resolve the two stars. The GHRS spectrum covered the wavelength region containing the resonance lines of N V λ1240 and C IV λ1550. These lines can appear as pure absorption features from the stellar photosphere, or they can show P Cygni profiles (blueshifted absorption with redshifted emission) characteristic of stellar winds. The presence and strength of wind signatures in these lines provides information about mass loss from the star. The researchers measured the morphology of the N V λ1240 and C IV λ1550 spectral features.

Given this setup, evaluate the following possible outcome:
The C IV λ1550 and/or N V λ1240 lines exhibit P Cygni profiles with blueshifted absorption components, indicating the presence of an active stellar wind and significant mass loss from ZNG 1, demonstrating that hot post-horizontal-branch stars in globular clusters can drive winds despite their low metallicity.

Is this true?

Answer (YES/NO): YES